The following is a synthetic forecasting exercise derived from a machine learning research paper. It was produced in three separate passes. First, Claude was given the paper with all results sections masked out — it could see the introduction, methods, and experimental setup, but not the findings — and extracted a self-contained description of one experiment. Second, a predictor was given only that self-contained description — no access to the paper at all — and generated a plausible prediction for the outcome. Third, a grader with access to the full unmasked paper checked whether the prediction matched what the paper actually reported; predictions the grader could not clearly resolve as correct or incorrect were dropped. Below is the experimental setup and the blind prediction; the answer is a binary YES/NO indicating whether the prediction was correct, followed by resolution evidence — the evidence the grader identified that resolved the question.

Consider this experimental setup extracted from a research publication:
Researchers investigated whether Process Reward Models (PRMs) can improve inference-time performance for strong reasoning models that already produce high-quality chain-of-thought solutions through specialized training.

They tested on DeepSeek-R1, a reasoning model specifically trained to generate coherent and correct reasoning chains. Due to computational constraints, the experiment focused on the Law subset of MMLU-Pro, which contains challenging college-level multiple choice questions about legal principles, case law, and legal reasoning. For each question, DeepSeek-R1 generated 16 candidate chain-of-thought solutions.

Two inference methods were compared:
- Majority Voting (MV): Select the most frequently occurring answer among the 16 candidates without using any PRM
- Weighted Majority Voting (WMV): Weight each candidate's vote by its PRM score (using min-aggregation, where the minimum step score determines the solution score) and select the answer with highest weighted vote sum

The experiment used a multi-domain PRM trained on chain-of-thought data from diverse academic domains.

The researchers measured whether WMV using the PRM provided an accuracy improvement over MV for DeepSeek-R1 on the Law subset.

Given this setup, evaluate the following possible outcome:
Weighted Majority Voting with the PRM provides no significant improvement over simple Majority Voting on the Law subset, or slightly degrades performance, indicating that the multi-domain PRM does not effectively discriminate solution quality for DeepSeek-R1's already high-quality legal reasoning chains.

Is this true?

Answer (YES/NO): NO